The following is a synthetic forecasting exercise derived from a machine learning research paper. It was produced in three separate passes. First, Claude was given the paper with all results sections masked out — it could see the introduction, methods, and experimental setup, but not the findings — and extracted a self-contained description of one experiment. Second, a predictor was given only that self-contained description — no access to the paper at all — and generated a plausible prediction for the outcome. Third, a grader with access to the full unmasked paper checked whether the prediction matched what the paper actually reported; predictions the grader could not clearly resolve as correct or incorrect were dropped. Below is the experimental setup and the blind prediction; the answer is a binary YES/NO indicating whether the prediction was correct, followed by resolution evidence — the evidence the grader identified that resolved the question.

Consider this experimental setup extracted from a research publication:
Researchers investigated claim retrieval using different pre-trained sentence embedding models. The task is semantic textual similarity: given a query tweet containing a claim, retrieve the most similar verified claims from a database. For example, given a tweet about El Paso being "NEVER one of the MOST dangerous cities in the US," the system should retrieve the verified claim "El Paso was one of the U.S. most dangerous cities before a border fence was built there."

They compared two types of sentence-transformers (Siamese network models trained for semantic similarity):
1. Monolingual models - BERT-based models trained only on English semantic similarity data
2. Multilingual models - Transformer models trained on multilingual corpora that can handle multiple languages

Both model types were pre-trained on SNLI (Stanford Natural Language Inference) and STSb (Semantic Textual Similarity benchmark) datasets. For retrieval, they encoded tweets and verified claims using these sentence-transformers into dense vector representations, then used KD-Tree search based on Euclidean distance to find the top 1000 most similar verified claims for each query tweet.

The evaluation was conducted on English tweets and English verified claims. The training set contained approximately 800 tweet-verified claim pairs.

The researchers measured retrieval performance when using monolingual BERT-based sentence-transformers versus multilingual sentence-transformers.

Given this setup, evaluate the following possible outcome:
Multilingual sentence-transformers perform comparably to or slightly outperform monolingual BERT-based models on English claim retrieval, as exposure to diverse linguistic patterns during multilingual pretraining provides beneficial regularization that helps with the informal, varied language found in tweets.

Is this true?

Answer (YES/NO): NO